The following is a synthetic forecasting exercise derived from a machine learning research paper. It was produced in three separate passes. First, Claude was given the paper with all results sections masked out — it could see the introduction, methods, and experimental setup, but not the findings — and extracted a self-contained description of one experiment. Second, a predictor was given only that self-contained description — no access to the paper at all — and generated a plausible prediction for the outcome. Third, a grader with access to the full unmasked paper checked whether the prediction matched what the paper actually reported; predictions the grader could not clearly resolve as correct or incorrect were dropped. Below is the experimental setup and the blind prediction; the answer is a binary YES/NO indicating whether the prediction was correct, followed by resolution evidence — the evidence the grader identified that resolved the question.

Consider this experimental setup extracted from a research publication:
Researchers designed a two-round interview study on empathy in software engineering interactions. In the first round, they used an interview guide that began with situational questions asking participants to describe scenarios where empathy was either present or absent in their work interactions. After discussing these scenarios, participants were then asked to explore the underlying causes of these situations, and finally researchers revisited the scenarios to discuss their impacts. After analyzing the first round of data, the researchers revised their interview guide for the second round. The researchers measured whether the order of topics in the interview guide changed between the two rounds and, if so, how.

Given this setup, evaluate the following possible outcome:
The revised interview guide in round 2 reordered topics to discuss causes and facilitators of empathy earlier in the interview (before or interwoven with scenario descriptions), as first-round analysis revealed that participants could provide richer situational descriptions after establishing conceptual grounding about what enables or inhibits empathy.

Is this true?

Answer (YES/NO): NO